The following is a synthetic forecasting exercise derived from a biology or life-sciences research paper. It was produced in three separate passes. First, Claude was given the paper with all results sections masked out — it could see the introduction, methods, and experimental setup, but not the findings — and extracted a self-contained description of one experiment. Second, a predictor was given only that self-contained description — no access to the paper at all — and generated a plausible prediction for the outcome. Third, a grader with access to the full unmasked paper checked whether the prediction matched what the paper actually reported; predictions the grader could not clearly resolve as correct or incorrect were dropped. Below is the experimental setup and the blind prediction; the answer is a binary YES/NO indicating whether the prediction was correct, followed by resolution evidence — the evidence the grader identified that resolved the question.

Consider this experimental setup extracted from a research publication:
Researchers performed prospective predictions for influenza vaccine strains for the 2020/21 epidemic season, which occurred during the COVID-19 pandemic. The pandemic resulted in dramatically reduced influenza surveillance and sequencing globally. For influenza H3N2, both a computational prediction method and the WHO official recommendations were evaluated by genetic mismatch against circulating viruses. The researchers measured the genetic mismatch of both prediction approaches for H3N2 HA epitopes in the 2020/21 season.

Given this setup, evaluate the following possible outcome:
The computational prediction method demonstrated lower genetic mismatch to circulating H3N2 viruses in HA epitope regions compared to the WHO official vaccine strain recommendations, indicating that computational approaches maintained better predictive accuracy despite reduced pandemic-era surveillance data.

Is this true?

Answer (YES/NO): NO